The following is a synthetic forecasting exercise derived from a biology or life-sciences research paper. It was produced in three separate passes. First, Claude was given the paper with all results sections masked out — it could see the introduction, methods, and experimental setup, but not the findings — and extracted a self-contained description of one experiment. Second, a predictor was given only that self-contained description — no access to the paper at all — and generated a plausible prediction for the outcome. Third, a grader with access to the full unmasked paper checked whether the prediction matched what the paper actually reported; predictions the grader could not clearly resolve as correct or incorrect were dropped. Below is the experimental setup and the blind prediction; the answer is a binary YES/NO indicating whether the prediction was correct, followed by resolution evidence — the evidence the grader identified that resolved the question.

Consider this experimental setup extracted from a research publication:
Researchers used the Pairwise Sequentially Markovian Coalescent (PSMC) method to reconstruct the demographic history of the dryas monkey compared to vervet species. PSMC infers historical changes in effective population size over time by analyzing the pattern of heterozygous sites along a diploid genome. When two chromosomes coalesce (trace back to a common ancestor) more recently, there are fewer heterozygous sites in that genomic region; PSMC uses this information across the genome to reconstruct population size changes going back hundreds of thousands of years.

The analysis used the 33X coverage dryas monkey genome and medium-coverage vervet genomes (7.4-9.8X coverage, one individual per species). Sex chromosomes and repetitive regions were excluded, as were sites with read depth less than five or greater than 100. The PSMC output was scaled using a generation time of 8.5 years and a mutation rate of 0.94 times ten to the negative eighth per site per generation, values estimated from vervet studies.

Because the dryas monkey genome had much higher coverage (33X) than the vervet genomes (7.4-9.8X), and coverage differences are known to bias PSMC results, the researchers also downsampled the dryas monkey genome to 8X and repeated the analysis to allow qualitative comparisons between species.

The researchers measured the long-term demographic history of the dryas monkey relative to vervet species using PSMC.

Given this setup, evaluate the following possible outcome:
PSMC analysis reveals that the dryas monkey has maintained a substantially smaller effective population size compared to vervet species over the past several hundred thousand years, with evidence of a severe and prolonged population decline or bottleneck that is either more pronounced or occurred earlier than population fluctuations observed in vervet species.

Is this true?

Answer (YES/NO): NO